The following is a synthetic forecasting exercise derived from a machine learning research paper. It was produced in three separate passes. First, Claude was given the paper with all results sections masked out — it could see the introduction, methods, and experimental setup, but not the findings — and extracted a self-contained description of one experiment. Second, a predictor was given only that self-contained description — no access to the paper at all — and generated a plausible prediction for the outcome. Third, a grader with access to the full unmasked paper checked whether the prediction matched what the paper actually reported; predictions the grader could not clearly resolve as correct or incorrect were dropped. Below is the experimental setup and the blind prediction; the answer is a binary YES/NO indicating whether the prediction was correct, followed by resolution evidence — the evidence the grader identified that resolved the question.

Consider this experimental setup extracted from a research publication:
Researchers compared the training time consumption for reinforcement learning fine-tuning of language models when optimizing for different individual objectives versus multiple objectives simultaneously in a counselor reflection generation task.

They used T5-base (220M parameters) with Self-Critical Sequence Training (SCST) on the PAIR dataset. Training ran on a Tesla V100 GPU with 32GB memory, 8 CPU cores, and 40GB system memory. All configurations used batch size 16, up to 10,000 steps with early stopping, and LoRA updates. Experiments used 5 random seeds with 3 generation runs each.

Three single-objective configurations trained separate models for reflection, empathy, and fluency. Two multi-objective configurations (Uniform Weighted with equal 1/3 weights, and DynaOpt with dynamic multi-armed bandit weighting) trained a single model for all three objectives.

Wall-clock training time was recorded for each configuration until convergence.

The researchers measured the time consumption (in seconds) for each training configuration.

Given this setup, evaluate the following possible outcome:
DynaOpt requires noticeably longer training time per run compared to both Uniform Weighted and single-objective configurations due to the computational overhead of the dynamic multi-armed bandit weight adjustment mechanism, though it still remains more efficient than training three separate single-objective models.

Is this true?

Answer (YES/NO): NO